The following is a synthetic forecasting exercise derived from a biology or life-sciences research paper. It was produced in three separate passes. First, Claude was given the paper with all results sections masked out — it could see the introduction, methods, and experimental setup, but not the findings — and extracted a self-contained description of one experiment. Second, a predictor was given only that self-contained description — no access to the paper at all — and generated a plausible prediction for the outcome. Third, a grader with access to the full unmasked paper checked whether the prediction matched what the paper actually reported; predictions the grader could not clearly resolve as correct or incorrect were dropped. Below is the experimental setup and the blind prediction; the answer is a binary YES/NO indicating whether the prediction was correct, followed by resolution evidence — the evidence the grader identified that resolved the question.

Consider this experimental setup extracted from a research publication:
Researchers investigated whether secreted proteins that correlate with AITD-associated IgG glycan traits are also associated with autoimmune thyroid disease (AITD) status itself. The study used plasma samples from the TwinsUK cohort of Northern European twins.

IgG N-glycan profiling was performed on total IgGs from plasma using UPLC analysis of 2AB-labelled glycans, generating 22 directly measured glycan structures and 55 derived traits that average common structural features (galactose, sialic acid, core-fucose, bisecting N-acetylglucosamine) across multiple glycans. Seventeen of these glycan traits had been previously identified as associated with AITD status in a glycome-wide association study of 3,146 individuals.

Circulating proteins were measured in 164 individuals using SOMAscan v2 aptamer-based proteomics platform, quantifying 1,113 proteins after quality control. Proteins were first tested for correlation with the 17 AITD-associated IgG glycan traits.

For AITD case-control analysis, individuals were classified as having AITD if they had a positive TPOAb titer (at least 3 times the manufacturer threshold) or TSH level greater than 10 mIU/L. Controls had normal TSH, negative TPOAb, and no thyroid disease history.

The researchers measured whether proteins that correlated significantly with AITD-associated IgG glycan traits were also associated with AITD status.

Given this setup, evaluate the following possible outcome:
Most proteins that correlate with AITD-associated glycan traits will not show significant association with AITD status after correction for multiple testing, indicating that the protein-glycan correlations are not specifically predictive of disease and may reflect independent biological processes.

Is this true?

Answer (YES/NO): YES